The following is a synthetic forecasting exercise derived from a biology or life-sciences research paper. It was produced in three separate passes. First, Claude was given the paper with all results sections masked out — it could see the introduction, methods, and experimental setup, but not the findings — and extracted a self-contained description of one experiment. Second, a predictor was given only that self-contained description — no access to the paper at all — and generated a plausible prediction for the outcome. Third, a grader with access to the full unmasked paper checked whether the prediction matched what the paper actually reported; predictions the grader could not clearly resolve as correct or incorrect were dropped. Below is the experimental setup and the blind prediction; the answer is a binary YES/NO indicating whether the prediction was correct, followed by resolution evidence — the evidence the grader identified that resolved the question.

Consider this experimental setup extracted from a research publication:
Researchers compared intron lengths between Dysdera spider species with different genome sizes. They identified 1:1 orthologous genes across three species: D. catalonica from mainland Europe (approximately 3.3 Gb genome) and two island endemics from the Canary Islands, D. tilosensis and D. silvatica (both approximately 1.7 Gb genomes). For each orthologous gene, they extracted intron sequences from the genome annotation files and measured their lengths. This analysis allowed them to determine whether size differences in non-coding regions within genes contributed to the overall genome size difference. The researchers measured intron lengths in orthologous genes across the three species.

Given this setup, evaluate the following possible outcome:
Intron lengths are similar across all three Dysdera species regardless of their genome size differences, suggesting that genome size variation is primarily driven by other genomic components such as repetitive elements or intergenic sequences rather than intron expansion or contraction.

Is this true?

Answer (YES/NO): NO